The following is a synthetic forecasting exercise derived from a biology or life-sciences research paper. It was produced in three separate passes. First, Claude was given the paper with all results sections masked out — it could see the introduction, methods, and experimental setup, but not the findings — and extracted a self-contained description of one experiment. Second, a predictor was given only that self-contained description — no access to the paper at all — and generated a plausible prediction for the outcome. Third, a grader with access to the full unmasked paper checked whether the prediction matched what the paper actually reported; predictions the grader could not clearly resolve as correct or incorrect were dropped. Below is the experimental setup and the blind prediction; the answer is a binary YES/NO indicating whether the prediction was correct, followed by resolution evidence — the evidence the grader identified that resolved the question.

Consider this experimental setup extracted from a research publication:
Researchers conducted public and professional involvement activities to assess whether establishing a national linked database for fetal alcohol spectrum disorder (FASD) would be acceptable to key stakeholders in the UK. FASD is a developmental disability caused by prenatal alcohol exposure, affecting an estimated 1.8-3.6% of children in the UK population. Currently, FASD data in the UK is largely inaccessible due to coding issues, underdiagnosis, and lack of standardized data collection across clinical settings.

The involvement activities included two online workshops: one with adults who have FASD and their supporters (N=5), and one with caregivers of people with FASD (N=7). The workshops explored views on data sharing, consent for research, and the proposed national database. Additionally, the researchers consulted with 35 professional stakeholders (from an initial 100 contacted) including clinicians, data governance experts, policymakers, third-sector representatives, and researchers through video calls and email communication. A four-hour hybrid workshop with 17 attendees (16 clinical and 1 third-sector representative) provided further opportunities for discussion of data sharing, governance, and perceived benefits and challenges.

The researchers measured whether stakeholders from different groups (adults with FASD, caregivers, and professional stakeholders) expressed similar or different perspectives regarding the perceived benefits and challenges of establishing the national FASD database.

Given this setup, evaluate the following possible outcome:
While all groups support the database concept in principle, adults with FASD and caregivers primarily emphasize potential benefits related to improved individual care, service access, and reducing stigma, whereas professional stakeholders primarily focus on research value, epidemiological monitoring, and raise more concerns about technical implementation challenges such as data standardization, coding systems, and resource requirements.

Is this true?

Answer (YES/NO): NO